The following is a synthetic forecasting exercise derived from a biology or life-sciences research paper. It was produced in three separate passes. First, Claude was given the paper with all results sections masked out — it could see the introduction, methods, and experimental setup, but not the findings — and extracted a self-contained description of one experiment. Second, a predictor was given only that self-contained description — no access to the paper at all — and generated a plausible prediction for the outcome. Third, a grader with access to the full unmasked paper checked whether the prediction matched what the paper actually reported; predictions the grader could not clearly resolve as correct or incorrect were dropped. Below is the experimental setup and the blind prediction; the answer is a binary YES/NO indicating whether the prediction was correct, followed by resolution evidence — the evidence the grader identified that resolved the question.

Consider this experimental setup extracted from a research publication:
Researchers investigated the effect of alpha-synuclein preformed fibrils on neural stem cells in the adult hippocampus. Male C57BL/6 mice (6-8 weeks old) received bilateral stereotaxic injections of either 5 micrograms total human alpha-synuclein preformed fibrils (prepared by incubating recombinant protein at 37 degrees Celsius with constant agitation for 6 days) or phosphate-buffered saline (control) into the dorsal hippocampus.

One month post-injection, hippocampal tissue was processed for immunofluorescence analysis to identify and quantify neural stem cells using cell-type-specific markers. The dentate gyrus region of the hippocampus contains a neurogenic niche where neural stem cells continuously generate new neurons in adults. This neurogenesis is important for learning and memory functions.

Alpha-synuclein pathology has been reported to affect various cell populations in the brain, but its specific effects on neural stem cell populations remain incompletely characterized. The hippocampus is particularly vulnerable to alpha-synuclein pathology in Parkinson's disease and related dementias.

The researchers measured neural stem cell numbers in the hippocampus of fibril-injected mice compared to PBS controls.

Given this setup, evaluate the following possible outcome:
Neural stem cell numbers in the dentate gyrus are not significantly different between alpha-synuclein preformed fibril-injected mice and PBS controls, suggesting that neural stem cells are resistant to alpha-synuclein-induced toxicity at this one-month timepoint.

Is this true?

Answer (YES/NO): NO